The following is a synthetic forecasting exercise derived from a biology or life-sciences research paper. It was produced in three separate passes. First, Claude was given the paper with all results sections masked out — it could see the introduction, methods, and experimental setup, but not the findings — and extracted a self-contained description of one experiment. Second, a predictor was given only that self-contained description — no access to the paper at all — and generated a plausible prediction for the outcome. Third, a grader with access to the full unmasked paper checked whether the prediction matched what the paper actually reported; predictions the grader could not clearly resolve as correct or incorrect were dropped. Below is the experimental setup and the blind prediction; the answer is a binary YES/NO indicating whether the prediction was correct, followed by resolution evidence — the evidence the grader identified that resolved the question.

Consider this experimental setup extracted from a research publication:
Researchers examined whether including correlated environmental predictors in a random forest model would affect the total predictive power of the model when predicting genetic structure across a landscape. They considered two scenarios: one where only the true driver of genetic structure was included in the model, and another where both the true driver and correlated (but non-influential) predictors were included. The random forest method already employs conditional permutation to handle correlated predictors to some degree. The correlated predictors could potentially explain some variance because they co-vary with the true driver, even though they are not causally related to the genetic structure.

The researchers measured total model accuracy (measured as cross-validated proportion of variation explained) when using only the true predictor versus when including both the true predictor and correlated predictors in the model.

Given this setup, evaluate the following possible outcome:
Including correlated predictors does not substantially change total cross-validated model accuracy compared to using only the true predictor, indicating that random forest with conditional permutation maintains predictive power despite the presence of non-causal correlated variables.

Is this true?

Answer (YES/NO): YES